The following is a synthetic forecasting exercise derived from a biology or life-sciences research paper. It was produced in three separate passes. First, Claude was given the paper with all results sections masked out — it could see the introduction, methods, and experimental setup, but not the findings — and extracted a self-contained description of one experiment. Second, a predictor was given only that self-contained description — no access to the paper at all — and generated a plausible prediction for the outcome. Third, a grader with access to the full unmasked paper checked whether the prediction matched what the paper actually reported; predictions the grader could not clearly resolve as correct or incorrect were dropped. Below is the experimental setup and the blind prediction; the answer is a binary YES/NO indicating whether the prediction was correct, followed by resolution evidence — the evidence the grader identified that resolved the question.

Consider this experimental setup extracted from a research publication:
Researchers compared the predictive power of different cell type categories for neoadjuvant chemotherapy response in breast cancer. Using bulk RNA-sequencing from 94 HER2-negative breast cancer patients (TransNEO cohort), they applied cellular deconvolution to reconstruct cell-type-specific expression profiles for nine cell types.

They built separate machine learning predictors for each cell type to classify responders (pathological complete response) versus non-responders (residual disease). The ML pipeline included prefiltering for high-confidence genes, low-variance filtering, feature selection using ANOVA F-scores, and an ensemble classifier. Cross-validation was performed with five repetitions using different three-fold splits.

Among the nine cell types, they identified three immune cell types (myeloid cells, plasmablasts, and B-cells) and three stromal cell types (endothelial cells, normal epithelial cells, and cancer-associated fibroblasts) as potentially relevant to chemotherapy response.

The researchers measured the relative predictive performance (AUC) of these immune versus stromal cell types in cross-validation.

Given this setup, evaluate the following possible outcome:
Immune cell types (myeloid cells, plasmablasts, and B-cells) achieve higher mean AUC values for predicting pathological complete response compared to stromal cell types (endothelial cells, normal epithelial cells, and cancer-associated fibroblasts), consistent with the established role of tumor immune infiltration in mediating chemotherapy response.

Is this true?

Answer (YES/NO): NO